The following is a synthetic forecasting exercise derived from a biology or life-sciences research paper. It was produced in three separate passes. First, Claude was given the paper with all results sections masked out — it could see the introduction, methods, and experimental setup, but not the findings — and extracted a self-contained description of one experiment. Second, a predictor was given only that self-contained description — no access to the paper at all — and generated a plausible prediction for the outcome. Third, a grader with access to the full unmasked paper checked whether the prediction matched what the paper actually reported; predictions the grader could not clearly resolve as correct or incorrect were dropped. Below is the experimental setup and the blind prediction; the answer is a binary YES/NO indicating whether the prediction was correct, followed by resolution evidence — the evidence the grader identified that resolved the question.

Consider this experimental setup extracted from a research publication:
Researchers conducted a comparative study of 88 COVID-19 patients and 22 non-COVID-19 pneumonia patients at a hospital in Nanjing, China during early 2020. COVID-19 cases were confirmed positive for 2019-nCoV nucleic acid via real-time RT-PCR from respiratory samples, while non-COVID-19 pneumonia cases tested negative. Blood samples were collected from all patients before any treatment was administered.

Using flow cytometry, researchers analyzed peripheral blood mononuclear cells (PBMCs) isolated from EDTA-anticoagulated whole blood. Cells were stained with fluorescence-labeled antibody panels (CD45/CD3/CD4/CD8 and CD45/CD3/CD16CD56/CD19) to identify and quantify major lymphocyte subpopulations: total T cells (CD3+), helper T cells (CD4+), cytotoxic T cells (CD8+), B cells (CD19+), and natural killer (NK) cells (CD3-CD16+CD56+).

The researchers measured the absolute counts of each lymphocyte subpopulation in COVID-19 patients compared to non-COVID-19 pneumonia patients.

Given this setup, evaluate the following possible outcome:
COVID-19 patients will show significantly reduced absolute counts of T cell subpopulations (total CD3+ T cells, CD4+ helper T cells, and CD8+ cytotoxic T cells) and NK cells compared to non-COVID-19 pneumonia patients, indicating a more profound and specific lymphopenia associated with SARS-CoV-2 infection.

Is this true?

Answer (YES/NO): NO